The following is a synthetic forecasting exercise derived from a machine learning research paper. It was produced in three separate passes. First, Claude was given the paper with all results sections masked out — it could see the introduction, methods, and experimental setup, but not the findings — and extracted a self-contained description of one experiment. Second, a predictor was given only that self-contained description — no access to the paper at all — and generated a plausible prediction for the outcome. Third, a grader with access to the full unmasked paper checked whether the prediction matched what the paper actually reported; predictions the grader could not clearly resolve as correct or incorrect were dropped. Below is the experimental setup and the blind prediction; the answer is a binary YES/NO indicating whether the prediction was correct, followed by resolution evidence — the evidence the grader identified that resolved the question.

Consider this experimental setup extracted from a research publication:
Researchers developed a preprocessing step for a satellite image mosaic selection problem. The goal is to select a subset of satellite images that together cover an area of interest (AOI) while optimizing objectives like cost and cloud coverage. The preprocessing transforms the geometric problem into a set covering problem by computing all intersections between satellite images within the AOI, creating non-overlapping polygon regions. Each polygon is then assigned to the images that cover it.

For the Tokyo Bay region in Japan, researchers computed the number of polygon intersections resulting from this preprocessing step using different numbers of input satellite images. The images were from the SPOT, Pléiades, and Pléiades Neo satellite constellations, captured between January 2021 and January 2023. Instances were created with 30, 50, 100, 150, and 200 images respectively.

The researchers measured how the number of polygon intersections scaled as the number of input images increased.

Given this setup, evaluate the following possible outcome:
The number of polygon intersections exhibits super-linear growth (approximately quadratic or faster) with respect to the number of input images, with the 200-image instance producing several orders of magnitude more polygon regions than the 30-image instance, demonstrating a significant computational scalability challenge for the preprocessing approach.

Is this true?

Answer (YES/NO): NO